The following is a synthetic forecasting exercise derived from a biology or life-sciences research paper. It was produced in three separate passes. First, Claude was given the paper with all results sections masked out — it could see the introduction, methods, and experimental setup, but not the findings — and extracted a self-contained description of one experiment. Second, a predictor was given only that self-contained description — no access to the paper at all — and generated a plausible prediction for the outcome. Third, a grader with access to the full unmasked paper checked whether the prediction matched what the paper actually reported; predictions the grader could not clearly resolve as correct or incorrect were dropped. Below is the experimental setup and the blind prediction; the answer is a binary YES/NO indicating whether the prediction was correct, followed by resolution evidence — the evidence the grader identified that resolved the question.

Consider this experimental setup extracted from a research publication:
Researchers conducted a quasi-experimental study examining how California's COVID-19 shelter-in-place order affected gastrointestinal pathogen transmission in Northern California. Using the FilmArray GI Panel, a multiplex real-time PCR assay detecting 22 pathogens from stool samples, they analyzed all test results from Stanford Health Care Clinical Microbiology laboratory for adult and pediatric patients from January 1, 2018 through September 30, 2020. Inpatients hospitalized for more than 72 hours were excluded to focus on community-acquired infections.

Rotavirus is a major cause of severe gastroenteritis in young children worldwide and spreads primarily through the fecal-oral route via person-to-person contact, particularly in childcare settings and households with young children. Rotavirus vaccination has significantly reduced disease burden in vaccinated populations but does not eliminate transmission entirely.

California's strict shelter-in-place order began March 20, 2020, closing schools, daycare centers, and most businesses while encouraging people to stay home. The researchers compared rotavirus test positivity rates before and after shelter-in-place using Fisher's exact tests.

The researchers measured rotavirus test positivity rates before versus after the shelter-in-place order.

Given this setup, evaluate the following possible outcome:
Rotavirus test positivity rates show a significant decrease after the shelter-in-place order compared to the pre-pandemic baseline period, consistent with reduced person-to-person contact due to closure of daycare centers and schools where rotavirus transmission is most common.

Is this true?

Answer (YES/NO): YES